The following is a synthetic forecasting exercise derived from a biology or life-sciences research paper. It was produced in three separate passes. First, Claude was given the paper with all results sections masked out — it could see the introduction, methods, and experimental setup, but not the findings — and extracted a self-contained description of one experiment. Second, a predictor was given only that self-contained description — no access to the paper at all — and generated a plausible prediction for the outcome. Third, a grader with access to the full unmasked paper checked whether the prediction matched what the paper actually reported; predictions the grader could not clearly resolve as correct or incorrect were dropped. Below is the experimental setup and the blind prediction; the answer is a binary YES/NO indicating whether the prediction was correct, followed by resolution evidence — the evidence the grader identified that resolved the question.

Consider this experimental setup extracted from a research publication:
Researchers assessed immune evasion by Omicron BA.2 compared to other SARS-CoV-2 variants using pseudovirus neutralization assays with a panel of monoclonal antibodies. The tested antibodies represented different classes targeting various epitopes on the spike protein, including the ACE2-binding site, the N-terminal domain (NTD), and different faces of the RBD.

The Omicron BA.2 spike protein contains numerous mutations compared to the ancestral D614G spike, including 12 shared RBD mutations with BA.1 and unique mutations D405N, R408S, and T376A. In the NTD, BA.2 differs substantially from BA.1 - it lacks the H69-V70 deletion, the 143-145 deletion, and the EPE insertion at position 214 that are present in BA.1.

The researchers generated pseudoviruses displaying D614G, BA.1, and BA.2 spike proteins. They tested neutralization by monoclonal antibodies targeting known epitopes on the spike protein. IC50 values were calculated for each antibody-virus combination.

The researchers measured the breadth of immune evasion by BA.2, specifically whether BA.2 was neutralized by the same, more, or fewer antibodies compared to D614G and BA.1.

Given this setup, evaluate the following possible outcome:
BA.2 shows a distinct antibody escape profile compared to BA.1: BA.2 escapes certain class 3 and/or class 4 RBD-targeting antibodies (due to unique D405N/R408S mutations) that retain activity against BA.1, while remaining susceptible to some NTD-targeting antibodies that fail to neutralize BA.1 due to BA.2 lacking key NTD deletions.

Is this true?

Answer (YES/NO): NO